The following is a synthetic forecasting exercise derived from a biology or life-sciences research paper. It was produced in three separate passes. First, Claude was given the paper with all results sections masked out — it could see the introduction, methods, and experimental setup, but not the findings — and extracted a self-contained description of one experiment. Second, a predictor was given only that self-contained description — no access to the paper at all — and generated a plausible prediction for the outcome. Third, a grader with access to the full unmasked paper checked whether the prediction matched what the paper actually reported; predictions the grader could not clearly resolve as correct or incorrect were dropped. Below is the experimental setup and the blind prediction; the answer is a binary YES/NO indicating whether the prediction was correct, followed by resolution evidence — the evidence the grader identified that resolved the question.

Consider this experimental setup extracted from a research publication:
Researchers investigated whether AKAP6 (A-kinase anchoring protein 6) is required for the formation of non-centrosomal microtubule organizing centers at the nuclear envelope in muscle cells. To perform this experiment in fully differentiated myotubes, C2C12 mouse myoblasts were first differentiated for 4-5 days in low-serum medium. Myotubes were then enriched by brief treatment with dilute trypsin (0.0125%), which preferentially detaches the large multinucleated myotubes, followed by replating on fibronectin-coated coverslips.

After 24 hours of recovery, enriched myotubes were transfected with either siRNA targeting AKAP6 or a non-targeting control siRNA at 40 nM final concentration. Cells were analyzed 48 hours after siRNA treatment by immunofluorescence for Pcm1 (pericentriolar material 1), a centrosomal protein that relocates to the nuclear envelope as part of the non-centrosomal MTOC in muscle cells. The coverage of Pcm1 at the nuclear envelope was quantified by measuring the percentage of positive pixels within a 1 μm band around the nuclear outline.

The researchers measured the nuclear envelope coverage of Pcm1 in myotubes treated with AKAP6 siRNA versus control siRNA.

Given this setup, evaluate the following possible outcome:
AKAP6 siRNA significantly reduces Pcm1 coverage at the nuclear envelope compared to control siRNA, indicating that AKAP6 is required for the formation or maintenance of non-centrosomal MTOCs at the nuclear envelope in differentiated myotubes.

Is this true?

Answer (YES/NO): YES